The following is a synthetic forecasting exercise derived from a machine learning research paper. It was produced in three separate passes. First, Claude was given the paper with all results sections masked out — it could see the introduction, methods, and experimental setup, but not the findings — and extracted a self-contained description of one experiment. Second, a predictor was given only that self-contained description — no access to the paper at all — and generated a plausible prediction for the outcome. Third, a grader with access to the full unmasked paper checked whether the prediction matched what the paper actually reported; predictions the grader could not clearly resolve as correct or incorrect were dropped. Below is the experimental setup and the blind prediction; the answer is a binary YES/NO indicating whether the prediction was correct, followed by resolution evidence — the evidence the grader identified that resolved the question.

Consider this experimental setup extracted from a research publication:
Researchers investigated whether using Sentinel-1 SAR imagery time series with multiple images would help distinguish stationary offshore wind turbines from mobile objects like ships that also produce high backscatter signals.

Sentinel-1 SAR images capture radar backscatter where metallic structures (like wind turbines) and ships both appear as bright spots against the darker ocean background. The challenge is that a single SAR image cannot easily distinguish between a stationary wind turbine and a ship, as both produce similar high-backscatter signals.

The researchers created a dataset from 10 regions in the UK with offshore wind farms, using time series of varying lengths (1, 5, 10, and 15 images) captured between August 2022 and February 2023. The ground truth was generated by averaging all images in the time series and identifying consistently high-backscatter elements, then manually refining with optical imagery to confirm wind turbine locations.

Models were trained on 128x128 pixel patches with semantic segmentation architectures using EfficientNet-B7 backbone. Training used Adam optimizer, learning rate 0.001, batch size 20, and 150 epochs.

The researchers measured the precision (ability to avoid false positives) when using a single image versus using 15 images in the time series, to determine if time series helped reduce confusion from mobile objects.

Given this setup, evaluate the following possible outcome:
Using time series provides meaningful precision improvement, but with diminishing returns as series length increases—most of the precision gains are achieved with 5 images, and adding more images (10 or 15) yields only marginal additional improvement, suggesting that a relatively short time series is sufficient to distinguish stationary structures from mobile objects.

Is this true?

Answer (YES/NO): NO